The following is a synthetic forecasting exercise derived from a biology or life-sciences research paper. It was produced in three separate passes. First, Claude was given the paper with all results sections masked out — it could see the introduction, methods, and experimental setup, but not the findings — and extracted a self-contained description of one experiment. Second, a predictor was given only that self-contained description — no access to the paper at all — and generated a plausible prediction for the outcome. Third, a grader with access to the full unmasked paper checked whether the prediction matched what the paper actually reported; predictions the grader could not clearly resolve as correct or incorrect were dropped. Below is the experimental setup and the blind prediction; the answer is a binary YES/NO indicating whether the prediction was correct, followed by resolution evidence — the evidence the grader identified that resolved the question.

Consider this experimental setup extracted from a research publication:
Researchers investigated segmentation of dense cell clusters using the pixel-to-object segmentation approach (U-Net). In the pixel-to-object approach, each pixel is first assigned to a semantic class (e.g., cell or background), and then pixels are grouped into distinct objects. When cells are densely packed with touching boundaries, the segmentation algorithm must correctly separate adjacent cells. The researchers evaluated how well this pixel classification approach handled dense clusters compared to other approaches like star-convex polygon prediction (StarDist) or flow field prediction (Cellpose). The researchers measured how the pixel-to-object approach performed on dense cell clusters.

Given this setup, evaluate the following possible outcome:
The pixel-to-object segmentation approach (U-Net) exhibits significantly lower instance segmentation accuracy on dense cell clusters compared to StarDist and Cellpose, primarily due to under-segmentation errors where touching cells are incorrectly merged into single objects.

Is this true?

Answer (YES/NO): YES